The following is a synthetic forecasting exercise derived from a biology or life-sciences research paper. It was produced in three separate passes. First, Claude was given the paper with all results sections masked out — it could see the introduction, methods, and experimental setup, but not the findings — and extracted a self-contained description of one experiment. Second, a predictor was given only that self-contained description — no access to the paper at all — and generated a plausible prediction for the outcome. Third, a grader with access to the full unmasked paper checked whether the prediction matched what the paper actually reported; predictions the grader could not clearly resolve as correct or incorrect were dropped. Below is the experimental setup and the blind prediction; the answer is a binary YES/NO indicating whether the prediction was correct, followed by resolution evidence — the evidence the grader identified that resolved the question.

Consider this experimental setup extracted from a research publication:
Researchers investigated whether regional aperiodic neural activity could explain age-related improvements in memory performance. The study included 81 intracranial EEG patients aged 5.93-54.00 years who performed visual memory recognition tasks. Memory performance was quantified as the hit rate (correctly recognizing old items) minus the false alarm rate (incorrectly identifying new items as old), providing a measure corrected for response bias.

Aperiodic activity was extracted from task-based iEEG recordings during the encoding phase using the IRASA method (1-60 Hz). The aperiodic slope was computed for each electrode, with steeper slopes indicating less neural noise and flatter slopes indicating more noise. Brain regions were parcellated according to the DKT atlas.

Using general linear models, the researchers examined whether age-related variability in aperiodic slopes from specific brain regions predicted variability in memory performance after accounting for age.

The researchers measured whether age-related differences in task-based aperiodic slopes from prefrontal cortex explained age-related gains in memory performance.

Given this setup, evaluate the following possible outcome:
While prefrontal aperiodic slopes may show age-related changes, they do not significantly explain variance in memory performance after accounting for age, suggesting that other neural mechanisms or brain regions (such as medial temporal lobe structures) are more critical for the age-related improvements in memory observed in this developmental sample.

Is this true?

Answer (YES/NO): NO